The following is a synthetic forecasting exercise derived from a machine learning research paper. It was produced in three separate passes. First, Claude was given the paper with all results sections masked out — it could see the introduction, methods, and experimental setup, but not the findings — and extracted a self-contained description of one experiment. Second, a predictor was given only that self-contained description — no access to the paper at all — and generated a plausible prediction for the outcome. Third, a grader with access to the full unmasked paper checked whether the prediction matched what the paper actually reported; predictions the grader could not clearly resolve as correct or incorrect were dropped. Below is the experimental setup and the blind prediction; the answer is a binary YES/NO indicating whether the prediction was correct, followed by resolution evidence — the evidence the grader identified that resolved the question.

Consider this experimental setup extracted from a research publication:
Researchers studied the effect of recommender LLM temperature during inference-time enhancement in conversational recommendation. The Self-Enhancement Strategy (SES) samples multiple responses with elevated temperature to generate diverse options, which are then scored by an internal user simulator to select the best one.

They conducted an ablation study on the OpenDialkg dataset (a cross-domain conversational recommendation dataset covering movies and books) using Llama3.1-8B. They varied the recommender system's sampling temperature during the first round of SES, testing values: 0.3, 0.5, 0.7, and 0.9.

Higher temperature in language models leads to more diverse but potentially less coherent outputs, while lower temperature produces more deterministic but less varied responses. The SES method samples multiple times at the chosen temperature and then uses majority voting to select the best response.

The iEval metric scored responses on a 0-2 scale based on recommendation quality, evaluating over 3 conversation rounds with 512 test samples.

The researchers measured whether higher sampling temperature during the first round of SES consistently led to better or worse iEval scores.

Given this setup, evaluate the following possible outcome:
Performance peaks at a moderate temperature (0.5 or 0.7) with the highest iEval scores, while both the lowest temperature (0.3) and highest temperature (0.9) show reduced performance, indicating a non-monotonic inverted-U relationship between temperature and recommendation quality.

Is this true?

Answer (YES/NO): YES